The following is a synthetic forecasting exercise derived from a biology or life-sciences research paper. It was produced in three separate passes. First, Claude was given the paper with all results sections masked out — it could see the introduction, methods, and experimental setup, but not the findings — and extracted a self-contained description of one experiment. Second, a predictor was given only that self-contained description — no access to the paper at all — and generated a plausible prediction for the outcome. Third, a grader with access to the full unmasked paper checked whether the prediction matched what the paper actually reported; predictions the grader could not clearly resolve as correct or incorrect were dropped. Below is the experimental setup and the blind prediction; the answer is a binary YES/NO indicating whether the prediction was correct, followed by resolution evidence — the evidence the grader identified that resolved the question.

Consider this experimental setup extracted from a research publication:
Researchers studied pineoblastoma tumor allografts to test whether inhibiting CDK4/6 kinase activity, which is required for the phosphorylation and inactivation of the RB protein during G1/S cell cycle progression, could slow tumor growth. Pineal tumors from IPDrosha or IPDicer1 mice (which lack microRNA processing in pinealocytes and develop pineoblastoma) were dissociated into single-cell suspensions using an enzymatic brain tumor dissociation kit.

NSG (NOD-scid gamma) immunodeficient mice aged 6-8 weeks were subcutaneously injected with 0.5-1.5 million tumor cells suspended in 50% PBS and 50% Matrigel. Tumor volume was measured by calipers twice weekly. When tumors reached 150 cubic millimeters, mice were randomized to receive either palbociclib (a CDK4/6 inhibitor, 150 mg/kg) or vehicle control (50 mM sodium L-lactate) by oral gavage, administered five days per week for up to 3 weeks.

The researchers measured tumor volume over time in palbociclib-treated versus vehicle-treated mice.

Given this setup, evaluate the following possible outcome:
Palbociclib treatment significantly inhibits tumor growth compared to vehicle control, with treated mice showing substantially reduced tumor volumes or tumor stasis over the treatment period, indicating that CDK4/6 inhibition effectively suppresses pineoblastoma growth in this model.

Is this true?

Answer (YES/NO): YES